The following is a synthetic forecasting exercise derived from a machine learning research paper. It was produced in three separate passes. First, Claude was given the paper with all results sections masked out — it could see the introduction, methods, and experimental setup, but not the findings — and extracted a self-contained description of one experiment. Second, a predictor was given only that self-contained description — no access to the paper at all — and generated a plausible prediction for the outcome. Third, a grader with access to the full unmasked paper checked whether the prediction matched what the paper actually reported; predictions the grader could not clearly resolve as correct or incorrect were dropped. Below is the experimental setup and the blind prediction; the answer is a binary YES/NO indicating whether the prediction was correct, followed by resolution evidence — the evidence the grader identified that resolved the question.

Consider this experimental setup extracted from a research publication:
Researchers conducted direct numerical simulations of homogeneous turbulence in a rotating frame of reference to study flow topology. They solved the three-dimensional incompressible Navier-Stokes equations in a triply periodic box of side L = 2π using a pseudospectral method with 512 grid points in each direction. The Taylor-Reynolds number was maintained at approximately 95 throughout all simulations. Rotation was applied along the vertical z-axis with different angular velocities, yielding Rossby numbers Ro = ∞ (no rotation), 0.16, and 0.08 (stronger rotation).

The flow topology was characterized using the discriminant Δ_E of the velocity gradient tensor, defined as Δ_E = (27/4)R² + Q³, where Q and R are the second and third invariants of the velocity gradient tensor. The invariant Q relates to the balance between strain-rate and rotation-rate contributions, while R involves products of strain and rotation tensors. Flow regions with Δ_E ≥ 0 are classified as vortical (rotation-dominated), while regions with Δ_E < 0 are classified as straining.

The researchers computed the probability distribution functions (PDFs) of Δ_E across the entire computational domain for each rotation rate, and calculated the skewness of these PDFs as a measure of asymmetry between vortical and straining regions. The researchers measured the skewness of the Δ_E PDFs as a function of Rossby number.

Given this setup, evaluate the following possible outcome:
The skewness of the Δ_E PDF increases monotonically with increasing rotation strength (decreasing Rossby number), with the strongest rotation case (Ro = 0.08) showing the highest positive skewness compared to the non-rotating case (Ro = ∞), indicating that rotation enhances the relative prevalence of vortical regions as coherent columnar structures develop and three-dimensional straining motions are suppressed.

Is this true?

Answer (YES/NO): NO